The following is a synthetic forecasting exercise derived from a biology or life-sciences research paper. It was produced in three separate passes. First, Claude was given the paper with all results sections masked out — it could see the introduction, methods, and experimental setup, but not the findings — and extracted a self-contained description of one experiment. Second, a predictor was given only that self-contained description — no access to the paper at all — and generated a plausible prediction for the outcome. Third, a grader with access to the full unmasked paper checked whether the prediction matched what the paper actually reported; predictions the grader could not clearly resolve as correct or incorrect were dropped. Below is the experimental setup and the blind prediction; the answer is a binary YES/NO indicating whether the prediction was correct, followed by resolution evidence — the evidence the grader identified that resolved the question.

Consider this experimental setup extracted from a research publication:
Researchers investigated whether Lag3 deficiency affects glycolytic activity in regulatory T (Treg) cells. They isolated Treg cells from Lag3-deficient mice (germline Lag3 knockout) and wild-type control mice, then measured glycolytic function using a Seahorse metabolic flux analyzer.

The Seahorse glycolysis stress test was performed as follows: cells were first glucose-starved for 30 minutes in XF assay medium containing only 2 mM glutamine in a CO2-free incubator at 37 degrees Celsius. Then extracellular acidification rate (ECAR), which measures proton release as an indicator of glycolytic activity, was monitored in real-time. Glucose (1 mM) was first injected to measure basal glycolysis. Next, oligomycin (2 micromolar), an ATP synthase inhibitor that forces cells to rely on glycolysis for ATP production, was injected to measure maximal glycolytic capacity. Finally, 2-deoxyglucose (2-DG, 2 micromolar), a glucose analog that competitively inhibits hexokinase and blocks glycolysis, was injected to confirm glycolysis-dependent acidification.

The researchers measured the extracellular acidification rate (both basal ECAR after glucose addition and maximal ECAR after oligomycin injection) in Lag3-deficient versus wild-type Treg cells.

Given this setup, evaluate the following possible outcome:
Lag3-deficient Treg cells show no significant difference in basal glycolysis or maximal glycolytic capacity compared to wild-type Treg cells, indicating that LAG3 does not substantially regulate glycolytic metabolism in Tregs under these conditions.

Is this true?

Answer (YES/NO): NO